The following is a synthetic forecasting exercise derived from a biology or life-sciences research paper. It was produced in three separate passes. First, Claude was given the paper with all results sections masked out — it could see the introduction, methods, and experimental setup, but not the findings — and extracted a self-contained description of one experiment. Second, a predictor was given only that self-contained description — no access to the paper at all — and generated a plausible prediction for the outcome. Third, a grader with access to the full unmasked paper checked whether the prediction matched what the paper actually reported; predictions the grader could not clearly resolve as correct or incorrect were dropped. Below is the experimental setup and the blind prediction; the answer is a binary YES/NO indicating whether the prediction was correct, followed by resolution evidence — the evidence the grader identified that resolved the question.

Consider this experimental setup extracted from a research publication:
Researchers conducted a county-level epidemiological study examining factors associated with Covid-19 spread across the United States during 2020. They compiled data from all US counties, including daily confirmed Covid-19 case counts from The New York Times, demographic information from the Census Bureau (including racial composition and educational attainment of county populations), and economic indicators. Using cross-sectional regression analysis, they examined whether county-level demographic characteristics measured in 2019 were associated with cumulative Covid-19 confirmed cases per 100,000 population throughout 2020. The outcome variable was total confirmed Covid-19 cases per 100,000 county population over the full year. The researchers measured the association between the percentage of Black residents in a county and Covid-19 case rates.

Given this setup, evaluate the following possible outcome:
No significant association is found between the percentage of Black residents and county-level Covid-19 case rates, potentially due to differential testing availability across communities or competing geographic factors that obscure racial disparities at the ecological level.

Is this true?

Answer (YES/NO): NO